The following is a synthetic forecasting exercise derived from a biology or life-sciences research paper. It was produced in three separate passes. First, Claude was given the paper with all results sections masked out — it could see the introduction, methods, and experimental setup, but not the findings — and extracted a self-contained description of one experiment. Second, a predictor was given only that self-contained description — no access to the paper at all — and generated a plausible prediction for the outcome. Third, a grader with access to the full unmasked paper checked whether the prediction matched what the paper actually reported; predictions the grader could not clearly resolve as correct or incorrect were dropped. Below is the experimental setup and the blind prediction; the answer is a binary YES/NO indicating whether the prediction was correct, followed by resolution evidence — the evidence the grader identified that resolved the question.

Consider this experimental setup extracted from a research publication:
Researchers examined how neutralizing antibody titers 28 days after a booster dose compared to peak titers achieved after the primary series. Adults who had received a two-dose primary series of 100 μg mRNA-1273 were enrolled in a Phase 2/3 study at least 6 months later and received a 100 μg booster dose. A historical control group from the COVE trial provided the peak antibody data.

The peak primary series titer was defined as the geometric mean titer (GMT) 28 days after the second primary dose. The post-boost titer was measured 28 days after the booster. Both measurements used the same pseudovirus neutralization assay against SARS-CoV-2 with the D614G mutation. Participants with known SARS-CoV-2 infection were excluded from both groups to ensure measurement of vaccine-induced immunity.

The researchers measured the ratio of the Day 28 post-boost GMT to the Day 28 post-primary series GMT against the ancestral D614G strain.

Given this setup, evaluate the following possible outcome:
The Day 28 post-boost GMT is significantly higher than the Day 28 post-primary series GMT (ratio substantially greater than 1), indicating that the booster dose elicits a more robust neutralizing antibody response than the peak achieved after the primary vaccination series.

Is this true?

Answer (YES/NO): YES